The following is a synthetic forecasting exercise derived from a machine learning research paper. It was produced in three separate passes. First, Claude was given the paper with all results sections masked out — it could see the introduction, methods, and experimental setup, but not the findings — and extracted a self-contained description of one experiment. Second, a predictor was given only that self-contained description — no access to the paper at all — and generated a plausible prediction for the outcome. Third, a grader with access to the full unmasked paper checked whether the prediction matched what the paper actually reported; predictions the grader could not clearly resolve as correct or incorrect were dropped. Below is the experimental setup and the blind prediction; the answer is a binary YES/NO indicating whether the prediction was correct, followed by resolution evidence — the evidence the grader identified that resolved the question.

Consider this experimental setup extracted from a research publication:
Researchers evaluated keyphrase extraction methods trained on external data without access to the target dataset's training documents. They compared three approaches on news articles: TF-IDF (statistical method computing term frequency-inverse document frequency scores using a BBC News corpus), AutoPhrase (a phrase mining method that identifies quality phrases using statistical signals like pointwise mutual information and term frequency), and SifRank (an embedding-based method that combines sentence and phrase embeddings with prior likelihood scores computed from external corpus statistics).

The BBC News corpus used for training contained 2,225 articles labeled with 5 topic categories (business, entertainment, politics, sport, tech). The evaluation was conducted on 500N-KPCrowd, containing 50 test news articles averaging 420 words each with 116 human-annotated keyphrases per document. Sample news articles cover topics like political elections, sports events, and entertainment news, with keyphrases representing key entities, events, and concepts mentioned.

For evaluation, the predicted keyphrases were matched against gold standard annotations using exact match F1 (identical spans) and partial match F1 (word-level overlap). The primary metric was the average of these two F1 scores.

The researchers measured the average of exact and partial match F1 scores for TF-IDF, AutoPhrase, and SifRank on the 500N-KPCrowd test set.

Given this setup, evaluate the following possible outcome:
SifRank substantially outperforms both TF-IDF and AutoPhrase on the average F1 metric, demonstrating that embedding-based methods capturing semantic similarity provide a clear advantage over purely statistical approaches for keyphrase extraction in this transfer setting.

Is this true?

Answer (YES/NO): NO